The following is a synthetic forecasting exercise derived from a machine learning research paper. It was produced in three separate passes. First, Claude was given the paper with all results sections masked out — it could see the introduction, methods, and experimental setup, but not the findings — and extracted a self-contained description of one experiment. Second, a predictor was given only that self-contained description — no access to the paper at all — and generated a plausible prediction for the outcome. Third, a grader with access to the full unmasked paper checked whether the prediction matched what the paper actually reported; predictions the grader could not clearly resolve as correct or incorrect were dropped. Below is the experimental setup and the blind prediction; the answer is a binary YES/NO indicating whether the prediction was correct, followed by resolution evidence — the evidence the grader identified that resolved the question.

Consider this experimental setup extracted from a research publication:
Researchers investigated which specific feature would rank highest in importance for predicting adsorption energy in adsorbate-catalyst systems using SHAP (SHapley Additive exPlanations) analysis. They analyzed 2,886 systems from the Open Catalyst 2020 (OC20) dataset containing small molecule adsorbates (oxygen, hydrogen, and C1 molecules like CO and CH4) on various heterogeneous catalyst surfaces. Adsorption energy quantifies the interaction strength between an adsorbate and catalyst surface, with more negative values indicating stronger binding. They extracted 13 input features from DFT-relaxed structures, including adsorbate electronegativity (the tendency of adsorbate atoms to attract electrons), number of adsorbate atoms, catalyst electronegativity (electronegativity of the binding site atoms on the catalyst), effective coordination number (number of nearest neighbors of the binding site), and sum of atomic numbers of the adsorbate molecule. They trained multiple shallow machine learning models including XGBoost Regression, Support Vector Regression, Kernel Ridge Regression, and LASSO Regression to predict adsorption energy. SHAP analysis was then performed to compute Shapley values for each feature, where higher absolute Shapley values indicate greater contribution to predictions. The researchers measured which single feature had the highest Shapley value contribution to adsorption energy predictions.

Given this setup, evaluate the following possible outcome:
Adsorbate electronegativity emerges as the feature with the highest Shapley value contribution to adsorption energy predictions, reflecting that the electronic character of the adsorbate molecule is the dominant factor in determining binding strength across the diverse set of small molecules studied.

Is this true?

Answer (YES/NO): YES